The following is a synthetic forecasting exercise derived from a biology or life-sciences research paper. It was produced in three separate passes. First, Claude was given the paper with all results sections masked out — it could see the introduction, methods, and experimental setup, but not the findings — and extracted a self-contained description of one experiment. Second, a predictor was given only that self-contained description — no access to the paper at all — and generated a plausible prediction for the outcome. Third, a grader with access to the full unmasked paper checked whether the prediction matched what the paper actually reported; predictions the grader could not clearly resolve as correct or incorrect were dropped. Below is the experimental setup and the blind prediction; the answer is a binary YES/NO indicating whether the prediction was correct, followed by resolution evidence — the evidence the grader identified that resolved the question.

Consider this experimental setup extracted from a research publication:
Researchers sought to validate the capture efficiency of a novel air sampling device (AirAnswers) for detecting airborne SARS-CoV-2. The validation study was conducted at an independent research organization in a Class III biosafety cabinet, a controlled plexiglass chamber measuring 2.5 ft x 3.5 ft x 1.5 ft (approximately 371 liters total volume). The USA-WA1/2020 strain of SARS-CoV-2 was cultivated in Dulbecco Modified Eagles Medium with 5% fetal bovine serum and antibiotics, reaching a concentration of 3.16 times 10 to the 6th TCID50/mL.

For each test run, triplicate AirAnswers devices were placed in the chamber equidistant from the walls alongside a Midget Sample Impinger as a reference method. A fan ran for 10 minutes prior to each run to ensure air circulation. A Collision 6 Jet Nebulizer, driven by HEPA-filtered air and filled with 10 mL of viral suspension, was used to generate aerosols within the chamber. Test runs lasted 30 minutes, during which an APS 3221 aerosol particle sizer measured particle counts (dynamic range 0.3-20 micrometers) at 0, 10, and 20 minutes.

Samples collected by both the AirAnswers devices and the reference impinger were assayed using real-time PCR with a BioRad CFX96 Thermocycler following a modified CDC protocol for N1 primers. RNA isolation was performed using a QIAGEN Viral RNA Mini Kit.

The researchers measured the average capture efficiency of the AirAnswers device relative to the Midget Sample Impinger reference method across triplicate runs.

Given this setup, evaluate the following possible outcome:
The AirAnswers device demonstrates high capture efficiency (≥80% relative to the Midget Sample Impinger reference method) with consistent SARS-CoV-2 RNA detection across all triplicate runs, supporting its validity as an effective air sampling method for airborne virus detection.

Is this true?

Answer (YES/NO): NO